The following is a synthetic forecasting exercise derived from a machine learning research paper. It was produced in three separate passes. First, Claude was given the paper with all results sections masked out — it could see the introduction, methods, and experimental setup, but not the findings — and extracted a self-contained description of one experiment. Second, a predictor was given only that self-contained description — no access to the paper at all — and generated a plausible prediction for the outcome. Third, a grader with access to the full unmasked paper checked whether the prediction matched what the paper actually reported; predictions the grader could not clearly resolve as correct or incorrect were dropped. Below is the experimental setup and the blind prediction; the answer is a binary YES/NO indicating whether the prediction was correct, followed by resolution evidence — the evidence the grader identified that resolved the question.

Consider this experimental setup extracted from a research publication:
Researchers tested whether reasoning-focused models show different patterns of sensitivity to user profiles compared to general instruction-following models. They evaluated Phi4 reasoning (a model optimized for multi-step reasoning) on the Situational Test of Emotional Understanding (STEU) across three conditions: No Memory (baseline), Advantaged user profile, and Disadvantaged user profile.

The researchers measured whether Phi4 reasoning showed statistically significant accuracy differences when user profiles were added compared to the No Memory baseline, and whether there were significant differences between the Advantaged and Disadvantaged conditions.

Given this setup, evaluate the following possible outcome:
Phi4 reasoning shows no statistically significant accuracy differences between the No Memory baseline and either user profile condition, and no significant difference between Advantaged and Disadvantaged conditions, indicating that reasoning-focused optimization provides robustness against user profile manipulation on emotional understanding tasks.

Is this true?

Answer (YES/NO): YES